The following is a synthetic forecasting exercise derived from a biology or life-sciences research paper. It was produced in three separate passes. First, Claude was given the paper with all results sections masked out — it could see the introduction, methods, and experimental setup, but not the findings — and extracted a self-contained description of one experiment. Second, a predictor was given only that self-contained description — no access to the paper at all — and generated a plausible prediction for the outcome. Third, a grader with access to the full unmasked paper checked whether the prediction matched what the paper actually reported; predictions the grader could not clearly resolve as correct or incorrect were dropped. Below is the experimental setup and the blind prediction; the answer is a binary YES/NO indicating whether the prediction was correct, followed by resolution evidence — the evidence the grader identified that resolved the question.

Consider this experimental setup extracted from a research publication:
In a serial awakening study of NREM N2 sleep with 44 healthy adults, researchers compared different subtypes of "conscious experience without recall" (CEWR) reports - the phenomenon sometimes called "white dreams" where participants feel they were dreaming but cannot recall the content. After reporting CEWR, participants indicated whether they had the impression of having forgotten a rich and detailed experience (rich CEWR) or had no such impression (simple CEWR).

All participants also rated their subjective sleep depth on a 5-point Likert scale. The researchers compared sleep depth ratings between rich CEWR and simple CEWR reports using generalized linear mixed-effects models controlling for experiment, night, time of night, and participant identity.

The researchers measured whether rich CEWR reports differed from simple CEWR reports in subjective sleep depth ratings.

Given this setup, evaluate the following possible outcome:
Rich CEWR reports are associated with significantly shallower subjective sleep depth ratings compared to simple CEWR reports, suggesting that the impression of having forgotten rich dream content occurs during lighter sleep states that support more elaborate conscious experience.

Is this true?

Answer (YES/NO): NO